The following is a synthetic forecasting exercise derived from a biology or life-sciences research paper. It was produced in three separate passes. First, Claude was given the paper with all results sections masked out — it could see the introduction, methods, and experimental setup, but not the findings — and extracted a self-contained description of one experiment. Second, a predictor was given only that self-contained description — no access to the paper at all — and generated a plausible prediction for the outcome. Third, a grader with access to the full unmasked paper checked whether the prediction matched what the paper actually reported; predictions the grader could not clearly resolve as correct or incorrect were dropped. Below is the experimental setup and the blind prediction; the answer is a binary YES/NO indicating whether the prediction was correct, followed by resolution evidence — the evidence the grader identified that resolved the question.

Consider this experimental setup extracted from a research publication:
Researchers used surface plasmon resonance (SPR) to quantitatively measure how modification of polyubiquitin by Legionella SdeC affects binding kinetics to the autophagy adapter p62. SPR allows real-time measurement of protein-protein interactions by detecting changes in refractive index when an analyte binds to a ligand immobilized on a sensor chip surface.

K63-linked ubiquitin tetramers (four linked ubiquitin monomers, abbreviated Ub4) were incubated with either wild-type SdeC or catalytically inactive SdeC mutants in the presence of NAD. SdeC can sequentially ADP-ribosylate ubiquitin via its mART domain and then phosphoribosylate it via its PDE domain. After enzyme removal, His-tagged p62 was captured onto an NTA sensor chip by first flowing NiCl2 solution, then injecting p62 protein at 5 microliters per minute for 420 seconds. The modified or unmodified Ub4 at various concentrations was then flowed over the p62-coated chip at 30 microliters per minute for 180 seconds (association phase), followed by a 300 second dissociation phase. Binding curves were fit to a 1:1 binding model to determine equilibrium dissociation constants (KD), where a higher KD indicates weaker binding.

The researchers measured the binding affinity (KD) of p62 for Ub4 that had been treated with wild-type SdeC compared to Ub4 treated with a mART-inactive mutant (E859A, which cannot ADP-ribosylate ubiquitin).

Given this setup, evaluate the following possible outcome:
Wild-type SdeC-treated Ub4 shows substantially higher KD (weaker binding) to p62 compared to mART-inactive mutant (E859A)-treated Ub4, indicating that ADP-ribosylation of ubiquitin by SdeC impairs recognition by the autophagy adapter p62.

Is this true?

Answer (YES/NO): YES